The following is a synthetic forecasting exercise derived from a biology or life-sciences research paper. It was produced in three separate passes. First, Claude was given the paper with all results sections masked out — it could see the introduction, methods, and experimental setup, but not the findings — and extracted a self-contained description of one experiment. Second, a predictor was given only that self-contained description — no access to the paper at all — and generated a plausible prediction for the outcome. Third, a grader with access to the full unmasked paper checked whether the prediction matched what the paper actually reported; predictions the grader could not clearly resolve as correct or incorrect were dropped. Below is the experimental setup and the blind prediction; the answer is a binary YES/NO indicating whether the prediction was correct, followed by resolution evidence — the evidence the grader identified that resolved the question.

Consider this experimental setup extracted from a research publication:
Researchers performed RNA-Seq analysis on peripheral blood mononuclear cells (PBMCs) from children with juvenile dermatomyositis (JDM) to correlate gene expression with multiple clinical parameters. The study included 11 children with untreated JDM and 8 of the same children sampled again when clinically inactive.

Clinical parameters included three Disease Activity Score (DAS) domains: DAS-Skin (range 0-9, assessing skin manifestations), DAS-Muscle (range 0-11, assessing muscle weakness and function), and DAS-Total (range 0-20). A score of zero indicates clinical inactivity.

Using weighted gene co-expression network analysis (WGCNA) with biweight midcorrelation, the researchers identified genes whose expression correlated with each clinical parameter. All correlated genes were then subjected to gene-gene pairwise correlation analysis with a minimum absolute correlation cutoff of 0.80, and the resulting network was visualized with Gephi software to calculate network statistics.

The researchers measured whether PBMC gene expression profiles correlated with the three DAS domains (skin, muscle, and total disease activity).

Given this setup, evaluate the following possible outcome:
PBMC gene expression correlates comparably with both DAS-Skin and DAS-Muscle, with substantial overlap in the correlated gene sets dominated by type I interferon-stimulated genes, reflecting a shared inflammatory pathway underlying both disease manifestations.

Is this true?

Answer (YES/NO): YES